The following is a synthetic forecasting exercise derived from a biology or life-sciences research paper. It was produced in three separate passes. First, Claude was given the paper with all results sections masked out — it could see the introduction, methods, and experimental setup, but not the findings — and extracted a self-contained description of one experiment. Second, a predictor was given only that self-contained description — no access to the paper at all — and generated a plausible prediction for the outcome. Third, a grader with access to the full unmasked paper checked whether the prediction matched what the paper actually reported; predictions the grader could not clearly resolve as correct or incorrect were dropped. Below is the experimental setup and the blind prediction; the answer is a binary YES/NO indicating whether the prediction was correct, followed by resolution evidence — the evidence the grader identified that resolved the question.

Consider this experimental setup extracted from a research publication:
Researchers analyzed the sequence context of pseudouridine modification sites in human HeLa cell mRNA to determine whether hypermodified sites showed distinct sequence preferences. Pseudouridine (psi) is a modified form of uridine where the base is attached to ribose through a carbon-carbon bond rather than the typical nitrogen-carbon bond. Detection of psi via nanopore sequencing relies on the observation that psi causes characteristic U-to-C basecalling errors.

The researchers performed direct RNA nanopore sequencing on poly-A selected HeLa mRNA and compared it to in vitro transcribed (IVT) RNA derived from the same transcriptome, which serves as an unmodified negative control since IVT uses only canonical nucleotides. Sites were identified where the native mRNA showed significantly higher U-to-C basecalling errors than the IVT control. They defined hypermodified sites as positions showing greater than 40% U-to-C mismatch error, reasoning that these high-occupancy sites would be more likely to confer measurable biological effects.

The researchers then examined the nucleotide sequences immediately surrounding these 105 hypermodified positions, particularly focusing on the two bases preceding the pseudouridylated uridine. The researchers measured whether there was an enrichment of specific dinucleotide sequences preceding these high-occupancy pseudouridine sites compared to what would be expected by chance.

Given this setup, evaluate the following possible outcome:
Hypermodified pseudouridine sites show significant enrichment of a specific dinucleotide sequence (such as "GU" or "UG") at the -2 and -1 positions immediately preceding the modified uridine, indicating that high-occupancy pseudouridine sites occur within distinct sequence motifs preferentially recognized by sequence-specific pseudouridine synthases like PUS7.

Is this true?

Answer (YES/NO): YES